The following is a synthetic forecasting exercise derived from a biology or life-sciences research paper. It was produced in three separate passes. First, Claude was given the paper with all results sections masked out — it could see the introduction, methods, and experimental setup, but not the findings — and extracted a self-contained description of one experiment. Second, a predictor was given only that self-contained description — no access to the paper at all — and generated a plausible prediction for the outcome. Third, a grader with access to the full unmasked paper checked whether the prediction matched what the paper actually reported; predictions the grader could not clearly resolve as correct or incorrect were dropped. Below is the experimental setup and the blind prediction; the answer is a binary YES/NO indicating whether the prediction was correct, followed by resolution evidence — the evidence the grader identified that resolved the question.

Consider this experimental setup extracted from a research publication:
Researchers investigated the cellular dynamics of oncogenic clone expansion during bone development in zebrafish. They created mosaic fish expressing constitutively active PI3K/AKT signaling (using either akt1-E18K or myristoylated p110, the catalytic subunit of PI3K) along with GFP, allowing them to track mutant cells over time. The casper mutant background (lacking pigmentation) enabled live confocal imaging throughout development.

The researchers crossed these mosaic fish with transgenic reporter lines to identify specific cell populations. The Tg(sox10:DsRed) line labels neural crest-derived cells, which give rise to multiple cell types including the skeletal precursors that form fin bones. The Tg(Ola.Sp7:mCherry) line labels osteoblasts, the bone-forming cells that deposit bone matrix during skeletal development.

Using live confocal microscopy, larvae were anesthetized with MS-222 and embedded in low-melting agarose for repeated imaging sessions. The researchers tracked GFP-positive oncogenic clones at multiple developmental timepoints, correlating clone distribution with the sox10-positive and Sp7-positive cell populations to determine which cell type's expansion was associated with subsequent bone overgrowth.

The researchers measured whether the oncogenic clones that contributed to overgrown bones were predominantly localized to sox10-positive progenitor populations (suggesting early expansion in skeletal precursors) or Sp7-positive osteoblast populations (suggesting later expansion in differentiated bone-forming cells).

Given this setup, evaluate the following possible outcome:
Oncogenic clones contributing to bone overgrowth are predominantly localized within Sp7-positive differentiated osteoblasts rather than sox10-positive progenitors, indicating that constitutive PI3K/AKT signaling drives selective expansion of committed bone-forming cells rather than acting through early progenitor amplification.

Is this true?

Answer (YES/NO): NO